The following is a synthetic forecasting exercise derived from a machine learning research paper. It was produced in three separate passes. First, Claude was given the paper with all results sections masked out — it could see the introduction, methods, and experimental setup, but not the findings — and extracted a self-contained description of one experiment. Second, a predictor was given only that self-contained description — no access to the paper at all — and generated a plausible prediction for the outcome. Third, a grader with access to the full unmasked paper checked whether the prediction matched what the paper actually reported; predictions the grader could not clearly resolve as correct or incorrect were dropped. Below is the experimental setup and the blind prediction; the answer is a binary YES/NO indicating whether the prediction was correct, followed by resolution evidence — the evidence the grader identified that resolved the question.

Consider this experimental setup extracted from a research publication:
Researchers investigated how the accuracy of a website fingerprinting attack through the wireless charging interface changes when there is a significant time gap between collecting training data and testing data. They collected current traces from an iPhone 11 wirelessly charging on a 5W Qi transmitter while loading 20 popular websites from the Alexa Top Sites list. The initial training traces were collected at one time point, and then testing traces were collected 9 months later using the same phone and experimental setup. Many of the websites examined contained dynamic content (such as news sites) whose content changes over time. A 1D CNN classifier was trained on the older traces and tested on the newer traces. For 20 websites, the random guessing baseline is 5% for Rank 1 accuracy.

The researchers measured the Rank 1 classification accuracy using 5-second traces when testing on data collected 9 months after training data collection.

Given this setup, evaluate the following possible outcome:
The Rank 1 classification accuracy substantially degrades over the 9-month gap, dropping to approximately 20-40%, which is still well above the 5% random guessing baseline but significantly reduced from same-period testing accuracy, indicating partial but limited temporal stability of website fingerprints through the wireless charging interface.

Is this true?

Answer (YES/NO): YES